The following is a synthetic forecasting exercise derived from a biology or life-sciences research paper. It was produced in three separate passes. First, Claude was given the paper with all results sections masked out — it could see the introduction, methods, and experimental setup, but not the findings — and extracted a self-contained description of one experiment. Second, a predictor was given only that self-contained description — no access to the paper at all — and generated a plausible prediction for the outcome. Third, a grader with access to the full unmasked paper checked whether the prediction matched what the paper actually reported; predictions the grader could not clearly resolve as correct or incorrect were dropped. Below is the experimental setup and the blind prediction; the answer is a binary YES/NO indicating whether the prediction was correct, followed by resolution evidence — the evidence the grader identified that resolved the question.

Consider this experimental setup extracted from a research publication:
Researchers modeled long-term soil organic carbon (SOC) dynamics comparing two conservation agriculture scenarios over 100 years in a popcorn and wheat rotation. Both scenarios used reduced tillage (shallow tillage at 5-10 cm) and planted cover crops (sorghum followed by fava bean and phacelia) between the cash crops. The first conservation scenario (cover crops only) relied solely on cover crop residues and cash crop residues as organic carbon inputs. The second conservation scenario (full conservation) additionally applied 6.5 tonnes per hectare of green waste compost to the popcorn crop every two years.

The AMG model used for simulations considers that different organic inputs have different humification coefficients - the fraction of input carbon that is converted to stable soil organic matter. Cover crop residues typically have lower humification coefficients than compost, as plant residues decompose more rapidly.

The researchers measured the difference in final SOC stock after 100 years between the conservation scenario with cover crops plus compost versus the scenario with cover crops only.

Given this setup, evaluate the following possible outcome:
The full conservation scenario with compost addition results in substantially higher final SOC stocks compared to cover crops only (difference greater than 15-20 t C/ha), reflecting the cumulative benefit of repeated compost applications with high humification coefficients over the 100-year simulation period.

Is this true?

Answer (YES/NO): NO